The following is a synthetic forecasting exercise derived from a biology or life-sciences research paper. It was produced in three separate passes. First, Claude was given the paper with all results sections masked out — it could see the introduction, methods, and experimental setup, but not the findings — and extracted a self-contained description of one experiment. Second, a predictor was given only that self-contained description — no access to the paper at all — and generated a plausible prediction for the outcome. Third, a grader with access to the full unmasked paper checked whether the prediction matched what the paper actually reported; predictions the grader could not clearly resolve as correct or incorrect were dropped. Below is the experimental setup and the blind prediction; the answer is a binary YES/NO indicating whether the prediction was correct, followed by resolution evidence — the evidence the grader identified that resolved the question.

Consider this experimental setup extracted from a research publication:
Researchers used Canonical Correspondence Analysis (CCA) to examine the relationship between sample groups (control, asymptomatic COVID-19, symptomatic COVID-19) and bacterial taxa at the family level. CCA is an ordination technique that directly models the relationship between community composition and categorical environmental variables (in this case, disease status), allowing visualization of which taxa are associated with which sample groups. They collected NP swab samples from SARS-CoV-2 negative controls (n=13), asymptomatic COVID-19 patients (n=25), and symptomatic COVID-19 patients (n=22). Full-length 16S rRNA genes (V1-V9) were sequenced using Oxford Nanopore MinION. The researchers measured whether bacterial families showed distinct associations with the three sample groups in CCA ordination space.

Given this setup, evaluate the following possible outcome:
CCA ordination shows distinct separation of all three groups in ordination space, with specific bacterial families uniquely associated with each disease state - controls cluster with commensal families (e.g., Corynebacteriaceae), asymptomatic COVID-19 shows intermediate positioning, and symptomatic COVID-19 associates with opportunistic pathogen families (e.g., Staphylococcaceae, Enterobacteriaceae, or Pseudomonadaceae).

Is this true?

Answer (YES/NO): NO